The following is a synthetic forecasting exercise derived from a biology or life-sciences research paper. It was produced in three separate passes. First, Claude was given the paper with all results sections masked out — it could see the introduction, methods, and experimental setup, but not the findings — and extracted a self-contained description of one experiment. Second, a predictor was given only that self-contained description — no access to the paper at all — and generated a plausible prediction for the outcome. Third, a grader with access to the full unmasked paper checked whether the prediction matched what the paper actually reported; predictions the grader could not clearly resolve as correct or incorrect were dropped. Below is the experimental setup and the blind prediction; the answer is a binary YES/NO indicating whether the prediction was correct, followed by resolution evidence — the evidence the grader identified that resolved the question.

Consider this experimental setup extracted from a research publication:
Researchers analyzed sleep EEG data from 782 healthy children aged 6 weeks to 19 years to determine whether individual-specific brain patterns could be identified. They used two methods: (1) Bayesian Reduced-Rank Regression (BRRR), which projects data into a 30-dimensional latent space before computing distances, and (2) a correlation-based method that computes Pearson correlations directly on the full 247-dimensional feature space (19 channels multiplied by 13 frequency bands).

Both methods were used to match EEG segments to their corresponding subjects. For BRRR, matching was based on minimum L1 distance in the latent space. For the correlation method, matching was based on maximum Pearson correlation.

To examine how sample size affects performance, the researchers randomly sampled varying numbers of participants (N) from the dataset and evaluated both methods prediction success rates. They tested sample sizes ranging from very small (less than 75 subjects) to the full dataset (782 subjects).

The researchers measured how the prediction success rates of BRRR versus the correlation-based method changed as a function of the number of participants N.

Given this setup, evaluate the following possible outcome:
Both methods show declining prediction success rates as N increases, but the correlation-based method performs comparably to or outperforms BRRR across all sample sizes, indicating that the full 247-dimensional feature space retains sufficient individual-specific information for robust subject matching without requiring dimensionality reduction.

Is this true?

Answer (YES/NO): NO